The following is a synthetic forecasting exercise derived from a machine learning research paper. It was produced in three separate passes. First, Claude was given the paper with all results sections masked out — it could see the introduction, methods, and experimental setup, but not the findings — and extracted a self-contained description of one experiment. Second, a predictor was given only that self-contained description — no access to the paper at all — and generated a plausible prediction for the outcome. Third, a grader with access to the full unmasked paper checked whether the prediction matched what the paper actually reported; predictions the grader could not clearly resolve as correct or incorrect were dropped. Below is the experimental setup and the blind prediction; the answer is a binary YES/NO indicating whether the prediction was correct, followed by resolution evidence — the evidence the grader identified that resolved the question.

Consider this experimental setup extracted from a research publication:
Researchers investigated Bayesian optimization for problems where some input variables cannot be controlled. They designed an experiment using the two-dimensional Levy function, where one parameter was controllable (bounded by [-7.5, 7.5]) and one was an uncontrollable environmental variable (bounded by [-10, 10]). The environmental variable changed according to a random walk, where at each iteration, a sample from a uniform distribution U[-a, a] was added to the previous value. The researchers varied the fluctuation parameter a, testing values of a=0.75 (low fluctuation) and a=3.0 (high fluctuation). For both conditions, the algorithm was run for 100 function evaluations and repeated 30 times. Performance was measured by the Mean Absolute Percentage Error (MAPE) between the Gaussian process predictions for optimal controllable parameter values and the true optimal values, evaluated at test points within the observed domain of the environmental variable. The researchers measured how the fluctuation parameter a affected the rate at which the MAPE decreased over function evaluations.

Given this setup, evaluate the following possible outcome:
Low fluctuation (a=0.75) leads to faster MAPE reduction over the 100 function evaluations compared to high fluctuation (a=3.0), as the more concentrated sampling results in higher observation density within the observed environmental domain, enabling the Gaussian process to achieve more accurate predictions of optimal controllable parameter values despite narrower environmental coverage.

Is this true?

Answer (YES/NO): YES